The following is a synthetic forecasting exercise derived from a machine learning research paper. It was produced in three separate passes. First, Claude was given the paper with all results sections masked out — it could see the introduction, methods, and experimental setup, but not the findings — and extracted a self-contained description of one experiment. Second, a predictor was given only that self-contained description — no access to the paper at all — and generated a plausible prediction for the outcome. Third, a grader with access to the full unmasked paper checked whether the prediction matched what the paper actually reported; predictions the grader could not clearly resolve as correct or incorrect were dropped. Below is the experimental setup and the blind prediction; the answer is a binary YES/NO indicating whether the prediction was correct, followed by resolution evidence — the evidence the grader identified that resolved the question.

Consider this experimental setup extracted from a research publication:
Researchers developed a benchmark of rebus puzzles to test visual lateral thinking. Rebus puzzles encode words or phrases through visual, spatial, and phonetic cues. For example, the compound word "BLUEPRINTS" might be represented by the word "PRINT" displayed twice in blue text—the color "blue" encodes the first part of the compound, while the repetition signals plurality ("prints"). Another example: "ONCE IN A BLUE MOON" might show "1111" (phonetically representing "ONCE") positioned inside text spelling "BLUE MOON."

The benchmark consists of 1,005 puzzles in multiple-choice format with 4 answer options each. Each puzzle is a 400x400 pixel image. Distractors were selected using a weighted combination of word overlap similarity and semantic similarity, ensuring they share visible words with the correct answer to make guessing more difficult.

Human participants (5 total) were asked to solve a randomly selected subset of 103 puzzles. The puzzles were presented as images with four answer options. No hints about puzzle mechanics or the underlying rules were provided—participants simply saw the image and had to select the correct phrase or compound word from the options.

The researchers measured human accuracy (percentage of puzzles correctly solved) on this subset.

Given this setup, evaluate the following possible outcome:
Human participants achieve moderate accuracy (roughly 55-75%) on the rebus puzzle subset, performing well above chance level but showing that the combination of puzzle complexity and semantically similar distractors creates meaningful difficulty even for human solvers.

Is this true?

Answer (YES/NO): NO